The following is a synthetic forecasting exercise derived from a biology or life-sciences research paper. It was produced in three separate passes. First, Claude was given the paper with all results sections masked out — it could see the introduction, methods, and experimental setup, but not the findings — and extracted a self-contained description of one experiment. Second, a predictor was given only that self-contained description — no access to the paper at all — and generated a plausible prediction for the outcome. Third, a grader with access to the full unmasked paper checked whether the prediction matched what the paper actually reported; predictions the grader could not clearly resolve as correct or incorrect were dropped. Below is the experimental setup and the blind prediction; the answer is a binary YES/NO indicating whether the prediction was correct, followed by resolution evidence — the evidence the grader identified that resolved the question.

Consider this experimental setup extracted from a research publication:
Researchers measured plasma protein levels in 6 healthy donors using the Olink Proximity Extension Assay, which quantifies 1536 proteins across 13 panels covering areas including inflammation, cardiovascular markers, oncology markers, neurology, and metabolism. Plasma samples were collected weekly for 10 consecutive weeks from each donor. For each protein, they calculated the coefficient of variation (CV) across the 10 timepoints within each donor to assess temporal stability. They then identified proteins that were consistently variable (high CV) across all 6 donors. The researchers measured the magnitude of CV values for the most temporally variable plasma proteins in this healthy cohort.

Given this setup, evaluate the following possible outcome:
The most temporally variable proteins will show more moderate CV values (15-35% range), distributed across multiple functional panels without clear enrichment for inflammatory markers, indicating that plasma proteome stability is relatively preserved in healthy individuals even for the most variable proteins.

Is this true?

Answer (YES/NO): YES